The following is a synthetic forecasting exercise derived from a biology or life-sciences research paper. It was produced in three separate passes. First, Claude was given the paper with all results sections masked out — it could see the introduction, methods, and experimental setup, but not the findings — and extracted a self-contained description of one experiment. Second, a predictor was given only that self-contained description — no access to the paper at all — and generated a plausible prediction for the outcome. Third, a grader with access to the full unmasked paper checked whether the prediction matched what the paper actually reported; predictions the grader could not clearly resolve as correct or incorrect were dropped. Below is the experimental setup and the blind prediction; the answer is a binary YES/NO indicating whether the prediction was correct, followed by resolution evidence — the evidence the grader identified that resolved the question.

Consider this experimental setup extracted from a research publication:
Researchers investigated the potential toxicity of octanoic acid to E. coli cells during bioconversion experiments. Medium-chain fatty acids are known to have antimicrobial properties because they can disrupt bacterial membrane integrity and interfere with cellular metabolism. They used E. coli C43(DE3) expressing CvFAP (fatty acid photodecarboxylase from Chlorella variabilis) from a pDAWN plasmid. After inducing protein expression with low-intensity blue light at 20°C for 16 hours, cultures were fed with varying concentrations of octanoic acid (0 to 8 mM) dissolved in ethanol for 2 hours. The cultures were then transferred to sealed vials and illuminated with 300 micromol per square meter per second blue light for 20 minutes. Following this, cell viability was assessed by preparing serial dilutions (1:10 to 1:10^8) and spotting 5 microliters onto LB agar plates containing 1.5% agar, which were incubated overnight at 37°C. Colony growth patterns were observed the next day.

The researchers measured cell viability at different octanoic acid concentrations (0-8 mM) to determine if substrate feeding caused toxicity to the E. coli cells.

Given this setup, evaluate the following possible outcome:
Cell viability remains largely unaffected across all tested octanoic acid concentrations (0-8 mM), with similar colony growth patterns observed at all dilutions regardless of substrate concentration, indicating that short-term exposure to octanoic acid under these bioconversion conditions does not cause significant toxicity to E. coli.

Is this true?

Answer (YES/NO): YES